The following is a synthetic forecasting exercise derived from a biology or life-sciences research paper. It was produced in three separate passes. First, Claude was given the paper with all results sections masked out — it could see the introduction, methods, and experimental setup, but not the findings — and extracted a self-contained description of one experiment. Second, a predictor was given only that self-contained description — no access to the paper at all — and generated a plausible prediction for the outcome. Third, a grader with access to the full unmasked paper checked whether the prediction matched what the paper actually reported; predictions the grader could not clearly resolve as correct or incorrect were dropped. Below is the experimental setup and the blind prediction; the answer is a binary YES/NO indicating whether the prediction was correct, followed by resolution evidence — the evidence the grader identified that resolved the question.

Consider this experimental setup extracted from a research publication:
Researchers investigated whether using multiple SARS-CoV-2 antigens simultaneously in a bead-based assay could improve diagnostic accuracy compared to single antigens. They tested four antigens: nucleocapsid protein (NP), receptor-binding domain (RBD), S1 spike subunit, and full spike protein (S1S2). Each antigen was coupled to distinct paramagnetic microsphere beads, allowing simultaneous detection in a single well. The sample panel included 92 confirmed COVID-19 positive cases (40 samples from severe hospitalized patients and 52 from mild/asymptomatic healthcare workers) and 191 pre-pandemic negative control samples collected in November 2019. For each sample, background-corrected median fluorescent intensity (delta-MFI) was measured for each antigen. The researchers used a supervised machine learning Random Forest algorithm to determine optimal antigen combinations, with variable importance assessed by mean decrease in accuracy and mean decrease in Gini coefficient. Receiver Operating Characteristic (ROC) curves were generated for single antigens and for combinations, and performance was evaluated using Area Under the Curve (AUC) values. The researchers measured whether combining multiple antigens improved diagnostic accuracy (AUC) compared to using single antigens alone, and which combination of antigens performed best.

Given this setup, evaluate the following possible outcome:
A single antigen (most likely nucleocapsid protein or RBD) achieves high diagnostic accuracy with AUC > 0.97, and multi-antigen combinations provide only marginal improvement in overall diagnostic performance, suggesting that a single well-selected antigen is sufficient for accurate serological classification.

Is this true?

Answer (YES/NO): NO